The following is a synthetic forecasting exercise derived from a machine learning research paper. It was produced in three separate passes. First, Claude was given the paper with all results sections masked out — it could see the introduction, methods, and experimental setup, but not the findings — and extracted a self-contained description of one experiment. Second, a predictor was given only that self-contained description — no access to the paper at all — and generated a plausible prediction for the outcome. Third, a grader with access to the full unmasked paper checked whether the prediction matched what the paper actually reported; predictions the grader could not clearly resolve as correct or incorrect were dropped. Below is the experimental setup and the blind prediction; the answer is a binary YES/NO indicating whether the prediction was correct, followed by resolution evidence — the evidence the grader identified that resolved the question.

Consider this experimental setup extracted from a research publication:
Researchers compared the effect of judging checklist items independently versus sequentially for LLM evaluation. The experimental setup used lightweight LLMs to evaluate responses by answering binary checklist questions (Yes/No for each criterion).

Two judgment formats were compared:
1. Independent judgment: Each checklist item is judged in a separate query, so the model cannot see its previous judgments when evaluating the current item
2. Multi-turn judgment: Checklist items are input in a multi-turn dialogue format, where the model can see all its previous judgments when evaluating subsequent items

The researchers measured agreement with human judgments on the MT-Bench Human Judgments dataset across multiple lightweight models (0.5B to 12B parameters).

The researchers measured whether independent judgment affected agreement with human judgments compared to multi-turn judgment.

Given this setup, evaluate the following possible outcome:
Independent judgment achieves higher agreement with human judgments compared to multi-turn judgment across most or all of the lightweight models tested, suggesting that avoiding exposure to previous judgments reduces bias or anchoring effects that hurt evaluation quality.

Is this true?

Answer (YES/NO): YES